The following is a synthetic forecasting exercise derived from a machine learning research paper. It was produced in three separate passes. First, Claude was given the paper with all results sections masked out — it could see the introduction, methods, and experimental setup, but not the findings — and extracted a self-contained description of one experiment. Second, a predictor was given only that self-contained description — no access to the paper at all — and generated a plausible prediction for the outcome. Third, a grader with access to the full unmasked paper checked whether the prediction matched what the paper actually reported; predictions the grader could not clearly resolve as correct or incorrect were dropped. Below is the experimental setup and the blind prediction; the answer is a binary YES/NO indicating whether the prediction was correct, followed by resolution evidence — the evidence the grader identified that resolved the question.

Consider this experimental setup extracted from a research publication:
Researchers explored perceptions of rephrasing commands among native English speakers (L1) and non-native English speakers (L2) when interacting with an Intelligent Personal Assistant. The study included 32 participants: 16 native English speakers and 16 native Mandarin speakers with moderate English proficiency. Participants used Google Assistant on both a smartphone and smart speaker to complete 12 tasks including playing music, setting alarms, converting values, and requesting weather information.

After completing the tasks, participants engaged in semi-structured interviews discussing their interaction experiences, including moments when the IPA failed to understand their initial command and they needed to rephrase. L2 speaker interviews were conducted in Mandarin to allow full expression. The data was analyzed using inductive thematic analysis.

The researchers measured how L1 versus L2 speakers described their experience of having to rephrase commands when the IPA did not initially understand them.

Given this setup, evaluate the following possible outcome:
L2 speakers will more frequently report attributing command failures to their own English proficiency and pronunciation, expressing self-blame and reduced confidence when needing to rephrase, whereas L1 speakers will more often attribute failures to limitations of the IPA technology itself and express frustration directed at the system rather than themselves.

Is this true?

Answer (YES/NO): YES